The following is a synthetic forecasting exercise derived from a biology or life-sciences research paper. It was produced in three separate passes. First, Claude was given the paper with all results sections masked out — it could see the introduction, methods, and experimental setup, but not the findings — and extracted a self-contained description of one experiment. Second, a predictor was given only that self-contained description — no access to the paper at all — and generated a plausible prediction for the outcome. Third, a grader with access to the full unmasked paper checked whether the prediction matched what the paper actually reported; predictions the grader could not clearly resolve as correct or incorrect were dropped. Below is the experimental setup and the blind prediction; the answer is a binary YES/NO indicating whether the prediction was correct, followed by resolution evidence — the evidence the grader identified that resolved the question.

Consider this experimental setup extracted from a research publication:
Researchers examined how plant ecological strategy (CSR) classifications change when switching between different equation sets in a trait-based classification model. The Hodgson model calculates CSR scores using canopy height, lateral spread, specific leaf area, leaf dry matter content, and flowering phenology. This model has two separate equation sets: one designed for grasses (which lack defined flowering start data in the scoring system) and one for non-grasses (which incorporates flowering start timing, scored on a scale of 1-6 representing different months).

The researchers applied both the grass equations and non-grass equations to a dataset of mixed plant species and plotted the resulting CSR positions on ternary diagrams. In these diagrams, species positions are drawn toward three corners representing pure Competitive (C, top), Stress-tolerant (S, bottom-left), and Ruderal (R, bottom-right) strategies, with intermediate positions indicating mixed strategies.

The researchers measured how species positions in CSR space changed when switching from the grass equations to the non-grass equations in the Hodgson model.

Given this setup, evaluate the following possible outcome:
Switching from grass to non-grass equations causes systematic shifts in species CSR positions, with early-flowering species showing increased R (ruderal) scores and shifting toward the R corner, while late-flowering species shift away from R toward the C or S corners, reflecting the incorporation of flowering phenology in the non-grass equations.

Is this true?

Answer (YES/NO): NO